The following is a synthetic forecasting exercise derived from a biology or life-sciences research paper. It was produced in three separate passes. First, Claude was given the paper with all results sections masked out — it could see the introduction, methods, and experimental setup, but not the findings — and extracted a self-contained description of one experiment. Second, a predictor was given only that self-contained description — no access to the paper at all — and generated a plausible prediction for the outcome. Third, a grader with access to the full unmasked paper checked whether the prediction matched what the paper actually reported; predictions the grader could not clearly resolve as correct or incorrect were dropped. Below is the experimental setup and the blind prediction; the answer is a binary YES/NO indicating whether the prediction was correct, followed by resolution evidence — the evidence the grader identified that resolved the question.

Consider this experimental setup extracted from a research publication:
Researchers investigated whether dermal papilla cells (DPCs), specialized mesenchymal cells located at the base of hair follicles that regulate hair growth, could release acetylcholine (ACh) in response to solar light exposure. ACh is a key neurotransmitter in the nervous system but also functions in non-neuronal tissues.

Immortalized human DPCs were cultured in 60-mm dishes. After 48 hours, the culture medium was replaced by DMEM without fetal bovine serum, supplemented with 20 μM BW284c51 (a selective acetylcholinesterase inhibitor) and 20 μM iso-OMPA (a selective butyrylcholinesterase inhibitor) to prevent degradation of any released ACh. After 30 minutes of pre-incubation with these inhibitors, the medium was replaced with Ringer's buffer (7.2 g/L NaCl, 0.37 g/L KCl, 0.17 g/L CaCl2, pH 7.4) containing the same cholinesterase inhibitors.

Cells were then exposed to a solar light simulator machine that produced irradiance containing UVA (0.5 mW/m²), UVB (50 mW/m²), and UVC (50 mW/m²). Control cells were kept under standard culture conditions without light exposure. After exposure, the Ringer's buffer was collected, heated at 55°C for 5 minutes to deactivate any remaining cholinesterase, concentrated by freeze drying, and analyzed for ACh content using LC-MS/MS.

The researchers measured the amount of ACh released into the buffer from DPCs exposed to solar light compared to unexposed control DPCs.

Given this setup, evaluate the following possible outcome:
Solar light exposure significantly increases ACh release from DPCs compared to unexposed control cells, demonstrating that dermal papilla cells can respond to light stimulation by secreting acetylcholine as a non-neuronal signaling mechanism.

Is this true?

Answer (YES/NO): YES